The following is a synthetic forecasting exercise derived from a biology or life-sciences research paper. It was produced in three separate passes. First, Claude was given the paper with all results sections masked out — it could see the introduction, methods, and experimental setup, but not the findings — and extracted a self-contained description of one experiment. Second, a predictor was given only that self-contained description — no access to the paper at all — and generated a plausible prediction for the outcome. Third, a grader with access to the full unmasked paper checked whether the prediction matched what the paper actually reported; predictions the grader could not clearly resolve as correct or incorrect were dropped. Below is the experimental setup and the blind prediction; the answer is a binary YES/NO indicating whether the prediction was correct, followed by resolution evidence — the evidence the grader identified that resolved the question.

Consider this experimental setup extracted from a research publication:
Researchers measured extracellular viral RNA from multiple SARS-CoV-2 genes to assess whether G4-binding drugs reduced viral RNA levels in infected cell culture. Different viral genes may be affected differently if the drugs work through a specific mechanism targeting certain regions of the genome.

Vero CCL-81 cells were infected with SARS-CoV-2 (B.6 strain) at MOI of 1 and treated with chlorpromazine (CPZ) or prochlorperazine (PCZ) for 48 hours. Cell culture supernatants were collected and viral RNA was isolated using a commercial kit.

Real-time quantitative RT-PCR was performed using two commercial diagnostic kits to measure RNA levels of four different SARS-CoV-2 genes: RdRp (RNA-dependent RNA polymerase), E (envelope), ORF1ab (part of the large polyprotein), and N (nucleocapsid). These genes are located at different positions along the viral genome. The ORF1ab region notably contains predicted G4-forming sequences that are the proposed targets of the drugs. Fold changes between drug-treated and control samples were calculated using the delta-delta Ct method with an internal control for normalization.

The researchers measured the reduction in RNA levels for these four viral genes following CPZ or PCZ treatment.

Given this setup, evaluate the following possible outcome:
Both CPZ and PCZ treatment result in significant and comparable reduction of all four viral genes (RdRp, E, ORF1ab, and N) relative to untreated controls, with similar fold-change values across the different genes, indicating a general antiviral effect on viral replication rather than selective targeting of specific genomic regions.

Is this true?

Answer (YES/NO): YES